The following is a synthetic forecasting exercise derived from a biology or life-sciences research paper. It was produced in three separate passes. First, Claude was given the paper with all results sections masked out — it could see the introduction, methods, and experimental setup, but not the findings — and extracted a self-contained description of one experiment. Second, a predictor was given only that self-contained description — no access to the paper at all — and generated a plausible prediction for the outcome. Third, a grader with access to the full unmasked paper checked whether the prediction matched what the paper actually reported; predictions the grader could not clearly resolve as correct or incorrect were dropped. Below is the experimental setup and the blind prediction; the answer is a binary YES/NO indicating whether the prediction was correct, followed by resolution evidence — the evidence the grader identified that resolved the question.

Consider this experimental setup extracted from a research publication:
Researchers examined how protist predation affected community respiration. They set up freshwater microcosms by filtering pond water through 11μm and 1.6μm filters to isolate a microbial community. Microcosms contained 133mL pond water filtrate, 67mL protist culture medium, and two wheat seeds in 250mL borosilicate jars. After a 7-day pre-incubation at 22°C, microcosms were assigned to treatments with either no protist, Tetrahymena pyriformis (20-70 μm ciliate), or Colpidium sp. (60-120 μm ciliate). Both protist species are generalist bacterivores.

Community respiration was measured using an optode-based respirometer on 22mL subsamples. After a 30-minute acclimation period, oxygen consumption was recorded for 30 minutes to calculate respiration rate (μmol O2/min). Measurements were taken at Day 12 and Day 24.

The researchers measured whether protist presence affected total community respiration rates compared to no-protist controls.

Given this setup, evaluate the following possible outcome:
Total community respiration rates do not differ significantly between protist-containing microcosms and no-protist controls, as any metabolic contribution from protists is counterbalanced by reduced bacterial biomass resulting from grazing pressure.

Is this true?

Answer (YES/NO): NO